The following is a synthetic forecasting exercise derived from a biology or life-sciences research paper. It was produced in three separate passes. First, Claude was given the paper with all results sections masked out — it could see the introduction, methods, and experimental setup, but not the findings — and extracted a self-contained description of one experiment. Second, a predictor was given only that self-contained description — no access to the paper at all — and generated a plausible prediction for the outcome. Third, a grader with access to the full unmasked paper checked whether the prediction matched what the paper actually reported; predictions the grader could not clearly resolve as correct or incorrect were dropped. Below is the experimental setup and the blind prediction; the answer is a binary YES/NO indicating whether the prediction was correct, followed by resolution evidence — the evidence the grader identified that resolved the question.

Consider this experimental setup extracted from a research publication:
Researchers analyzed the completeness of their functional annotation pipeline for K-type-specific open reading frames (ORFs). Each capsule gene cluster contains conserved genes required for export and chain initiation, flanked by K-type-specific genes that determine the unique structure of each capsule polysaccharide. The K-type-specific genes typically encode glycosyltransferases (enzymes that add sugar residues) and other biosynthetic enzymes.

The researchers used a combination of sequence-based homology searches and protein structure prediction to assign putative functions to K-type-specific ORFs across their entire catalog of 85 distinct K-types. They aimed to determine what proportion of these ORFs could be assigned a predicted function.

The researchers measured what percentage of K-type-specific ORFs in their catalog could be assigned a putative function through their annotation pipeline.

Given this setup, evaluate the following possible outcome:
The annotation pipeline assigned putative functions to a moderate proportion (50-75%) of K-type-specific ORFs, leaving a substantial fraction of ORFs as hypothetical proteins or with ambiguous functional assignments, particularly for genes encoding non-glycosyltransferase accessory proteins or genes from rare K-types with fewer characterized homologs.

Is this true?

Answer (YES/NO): NO